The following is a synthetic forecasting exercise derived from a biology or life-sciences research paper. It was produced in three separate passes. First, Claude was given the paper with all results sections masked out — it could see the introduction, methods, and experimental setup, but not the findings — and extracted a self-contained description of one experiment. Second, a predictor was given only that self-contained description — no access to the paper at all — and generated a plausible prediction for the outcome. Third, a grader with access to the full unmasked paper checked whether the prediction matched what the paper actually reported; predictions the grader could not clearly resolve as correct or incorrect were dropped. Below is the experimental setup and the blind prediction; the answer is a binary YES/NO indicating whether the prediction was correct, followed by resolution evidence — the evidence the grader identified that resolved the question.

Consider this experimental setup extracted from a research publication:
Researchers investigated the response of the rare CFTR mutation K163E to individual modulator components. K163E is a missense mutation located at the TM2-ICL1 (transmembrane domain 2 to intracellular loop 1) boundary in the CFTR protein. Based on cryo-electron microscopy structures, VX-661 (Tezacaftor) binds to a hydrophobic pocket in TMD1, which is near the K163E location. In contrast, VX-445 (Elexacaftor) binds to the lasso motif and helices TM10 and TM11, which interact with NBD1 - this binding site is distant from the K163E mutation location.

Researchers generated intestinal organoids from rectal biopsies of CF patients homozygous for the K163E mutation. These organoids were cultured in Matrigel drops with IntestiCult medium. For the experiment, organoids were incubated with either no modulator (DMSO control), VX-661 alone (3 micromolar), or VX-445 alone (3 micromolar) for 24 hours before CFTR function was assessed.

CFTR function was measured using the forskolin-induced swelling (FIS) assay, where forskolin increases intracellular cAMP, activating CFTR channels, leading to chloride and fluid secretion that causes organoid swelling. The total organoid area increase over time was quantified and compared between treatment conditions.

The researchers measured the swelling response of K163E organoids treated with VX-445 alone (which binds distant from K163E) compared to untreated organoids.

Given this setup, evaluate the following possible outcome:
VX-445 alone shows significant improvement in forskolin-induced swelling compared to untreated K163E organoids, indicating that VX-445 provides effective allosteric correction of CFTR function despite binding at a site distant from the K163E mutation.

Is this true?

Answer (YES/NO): YES